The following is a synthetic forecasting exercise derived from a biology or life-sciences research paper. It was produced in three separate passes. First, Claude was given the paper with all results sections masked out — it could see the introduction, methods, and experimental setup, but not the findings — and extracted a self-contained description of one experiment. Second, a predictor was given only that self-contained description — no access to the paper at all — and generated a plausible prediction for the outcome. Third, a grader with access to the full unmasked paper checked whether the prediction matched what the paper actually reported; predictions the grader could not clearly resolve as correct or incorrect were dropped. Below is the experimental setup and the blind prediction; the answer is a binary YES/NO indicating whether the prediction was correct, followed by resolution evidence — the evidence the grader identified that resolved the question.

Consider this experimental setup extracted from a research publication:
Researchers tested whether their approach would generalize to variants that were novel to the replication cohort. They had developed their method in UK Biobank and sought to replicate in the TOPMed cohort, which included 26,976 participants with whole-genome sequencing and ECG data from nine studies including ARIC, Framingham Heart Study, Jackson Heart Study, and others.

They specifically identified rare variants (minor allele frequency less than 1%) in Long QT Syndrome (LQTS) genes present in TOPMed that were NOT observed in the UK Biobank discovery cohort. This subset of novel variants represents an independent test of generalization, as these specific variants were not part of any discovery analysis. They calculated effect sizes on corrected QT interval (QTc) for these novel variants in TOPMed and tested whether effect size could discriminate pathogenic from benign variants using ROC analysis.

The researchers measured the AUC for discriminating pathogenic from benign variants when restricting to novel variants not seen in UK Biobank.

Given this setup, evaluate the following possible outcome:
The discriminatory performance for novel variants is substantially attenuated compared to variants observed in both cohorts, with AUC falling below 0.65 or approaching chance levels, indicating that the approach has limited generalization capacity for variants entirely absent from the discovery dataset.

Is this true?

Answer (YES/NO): NO